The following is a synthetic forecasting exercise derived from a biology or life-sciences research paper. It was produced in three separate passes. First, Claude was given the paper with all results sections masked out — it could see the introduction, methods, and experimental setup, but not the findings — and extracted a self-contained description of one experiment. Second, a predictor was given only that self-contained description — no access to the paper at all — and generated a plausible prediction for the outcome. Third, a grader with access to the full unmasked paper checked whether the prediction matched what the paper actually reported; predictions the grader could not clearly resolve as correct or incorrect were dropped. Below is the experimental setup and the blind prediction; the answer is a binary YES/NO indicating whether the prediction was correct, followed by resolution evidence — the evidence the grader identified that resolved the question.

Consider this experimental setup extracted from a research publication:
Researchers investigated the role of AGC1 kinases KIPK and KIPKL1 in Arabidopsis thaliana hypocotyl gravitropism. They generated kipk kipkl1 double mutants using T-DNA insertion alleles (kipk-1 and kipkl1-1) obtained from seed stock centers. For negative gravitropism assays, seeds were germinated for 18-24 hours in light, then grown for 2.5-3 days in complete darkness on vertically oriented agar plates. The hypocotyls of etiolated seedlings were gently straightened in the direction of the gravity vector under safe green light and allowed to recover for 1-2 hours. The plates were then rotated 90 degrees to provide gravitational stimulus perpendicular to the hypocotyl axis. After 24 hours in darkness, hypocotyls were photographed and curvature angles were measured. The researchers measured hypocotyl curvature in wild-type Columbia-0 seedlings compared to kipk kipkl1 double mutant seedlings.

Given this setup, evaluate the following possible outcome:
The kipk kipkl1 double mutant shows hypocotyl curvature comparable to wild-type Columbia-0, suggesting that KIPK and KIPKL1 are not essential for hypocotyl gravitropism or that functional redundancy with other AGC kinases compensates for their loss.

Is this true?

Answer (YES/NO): NO